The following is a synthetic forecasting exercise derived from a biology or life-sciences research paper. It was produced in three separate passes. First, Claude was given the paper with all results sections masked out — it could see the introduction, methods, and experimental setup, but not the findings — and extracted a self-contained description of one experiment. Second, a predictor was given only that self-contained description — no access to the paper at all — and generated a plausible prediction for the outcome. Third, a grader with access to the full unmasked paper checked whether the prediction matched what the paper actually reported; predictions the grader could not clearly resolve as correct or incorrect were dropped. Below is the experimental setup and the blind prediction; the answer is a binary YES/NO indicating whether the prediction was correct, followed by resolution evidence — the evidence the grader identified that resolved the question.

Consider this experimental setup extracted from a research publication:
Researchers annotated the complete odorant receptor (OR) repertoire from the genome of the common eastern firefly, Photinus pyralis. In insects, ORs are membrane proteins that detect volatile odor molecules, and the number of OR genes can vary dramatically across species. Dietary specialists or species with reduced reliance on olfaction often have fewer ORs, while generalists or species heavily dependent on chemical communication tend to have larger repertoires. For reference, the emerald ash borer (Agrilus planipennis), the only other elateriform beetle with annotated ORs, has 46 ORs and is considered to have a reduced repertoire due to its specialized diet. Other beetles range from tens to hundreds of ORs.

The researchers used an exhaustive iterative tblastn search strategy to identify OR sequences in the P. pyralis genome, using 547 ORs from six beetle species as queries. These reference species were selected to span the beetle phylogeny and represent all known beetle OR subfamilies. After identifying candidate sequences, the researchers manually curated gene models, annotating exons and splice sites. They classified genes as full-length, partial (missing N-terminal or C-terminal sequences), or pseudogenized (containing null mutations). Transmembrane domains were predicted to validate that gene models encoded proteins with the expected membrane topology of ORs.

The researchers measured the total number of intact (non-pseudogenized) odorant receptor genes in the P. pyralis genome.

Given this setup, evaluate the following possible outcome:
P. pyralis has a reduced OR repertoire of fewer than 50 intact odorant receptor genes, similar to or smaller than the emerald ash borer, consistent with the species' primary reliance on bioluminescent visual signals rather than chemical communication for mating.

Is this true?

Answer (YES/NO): NO